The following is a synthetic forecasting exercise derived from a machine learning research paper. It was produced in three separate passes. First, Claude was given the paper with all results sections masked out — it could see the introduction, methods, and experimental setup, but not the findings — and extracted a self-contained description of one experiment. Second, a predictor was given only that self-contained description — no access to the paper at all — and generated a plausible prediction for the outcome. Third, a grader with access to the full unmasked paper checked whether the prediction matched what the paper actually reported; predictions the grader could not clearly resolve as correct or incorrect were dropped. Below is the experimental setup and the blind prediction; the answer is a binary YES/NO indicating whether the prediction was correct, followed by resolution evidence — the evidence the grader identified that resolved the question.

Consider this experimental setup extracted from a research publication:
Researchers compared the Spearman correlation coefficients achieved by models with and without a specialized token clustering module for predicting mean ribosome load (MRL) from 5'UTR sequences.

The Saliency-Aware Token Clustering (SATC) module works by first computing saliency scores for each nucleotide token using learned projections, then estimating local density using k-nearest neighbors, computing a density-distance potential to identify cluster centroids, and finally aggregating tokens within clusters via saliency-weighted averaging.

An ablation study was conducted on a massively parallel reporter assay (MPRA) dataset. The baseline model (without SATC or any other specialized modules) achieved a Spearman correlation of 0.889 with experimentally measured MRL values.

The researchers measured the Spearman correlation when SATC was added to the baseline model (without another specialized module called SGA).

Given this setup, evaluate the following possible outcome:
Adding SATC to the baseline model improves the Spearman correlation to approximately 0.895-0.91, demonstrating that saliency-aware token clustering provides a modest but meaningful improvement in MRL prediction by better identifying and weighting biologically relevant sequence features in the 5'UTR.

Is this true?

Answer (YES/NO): YES